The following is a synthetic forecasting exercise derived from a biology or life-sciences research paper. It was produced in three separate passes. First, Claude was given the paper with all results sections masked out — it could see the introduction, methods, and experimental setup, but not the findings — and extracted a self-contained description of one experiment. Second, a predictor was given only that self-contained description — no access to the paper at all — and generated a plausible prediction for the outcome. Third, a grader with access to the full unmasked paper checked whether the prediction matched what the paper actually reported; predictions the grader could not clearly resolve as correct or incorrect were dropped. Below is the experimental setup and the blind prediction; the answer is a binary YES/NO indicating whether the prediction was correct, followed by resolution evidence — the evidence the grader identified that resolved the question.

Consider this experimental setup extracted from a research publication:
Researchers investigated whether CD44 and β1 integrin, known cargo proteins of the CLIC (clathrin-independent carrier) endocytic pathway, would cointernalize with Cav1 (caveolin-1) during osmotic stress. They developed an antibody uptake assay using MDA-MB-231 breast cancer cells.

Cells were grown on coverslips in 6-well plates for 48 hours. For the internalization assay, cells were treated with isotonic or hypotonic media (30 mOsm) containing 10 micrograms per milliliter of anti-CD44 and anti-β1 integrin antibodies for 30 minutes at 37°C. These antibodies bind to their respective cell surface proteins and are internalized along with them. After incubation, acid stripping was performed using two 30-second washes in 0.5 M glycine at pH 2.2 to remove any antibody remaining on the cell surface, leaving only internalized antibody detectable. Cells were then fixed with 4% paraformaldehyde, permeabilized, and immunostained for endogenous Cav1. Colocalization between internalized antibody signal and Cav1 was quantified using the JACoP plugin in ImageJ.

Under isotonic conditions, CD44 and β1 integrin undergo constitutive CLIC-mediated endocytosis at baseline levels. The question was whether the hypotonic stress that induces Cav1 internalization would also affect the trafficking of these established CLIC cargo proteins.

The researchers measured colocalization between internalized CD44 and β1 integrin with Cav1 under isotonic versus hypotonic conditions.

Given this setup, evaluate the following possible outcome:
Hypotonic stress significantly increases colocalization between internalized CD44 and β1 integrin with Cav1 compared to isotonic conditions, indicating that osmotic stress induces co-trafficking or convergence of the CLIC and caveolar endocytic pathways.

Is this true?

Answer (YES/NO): YES